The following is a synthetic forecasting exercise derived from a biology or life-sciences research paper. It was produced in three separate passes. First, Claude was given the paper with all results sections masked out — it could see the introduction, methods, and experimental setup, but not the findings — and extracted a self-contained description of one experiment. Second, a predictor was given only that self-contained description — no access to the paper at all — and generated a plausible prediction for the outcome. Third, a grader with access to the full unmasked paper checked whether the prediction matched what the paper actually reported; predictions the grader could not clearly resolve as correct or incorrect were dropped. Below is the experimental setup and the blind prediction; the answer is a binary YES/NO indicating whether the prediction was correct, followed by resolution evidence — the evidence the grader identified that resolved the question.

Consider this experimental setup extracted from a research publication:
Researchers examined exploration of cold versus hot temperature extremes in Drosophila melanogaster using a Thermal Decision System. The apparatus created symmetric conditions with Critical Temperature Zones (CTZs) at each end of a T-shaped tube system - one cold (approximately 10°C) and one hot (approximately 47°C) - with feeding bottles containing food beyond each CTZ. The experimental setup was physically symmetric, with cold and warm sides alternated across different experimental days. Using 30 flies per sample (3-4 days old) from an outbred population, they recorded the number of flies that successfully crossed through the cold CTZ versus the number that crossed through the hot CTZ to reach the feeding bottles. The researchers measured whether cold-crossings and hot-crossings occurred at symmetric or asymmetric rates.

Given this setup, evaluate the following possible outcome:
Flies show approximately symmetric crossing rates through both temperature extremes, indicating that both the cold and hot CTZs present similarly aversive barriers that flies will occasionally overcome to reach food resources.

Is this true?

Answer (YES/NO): NO